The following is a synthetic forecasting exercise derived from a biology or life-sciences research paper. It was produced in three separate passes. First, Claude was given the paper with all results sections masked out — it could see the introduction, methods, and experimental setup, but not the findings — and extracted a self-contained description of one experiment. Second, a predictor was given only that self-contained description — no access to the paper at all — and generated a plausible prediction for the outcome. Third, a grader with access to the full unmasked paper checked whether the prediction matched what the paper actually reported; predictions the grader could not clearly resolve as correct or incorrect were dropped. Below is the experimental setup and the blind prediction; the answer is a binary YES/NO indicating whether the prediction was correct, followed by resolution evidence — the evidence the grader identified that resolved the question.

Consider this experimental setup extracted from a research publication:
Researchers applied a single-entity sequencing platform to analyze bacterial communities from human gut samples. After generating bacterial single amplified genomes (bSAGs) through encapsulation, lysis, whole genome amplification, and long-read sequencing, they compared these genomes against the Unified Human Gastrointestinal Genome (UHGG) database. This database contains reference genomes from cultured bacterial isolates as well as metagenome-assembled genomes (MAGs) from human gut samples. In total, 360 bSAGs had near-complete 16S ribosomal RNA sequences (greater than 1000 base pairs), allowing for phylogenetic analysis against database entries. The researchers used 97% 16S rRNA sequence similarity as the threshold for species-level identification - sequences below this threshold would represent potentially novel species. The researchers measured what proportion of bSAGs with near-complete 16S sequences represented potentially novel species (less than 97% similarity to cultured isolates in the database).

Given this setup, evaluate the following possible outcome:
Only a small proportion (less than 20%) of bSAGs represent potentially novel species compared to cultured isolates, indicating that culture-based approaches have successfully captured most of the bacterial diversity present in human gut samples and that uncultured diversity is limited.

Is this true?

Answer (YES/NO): NO